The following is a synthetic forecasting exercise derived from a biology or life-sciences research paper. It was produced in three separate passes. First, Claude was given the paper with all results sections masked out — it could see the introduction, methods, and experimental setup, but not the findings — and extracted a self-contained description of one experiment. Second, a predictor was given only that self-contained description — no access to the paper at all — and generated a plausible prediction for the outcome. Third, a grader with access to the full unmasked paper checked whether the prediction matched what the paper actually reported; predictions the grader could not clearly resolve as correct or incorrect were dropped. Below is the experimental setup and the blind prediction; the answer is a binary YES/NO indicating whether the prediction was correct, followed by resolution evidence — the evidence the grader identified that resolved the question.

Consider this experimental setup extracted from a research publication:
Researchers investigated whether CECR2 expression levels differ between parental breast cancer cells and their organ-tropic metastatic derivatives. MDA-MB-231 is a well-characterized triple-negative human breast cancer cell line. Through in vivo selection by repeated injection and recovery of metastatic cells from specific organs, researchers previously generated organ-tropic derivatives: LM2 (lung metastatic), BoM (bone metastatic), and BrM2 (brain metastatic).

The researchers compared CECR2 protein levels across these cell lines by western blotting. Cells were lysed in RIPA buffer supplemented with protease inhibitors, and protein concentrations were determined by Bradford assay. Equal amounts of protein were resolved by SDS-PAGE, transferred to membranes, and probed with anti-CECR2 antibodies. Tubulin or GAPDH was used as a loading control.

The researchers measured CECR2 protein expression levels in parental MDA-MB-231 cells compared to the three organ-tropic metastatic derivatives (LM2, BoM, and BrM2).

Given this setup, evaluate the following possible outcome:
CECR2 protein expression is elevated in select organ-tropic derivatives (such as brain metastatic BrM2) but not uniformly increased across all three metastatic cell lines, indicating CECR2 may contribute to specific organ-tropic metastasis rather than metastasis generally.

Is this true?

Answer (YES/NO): NO